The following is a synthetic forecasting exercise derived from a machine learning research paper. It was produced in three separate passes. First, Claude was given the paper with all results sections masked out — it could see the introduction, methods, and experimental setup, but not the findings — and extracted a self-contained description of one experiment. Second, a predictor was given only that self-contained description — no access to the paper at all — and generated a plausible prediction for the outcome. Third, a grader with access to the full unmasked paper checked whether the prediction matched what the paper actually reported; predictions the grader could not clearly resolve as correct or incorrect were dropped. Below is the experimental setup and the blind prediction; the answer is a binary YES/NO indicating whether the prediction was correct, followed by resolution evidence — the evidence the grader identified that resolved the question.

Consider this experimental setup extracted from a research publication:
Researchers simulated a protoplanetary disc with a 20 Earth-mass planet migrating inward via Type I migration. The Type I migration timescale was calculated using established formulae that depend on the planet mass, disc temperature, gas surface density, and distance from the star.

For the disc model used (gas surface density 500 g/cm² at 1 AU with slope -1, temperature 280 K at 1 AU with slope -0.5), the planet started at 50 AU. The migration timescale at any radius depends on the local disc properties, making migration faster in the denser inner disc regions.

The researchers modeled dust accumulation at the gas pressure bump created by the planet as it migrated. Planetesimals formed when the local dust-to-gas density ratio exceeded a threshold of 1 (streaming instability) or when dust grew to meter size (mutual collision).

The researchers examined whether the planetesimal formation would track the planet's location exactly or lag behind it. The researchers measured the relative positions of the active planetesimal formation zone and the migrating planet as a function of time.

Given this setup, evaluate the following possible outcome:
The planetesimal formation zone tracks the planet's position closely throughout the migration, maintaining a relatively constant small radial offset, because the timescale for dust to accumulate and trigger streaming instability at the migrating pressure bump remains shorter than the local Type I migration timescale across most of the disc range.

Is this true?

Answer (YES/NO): YES